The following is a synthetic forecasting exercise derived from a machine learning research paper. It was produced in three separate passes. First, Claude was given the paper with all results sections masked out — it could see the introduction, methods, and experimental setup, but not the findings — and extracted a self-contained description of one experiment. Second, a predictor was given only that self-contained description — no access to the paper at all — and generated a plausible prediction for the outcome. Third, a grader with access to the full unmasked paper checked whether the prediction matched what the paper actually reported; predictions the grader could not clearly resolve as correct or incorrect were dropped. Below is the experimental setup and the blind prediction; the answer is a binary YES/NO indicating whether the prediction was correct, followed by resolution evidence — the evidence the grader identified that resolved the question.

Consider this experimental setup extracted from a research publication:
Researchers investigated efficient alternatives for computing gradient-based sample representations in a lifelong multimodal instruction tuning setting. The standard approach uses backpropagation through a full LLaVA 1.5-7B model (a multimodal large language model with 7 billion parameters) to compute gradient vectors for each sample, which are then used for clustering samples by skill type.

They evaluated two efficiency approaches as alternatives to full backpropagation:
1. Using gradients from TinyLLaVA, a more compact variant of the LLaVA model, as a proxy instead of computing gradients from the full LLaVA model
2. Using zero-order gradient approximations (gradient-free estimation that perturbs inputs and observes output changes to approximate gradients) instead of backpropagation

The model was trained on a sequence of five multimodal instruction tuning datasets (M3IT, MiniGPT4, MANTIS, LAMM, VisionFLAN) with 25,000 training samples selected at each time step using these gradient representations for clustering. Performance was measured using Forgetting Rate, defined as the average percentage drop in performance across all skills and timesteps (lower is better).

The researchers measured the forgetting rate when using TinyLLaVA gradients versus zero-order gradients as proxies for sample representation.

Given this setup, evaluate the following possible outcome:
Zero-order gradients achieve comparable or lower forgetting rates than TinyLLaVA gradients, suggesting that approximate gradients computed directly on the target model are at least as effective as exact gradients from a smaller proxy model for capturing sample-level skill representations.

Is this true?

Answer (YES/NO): YES